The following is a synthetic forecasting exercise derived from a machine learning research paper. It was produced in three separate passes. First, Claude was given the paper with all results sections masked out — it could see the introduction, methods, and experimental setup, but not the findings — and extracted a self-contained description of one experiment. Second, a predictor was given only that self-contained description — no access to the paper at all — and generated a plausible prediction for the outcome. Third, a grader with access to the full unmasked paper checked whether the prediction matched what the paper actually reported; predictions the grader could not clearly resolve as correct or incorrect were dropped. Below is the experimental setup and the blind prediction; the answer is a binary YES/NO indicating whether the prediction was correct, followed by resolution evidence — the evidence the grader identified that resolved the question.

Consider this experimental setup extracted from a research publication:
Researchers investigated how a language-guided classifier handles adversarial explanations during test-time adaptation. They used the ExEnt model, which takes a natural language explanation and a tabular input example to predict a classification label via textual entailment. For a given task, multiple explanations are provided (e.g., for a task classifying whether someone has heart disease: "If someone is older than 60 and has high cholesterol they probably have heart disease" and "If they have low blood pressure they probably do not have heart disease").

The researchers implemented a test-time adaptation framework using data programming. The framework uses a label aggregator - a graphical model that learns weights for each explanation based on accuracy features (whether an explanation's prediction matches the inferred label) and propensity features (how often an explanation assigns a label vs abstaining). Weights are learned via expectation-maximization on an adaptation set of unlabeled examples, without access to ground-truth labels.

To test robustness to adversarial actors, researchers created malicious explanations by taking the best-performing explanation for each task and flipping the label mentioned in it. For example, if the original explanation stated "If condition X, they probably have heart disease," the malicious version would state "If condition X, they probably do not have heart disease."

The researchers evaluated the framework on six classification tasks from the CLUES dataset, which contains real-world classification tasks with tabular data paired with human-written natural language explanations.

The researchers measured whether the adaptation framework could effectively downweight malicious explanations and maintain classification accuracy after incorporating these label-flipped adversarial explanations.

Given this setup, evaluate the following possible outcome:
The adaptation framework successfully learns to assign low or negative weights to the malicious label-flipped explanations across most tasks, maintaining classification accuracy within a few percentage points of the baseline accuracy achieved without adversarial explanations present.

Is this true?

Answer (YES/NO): NO